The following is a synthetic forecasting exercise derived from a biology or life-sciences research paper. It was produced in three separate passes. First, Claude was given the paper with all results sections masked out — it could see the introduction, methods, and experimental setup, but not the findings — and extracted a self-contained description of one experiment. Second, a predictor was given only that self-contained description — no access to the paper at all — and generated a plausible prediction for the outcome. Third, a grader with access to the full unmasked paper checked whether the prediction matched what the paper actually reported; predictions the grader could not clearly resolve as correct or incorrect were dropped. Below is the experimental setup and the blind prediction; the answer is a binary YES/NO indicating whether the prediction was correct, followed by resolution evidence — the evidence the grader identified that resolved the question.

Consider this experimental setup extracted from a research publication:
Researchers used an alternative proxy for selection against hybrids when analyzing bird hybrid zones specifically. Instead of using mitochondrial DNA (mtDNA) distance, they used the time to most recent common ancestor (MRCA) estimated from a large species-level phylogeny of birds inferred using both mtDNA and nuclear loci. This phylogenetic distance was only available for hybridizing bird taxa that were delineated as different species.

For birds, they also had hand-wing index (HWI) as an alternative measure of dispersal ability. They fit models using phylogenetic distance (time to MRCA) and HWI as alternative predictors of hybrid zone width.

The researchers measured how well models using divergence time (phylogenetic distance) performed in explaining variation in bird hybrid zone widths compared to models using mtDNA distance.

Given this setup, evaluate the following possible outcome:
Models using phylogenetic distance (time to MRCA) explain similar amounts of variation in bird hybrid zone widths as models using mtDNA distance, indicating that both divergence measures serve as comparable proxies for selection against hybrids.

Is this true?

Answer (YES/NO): NO